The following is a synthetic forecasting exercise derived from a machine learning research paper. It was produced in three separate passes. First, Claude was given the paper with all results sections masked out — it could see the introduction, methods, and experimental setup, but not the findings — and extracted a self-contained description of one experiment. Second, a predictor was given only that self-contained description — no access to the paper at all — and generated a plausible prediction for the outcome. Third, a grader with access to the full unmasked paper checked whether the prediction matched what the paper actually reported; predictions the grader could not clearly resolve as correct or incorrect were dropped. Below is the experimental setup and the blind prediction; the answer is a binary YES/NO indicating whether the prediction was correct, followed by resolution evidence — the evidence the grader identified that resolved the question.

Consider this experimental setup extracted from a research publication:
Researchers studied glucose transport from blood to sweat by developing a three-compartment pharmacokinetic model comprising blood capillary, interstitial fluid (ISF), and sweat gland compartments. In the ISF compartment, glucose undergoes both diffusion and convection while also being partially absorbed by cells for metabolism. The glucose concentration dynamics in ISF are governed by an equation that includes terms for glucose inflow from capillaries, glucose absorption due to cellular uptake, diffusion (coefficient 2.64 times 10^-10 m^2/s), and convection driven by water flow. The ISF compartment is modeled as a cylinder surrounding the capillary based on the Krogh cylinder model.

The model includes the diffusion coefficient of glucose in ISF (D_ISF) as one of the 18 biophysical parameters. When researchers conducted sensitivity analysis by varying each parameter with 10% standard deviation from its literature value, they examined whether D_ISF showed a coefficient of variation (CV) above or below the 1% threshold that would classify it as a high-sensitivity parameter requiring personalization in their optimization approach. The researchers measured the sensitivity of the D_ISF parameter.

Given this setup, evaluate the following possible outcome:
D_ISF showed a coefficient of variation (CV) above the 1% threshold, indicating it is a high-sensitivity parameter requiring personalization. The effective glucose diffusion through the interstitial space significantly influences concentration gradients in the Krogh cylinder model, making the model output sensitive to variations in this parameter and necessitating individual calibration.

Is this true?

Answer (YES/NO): NO